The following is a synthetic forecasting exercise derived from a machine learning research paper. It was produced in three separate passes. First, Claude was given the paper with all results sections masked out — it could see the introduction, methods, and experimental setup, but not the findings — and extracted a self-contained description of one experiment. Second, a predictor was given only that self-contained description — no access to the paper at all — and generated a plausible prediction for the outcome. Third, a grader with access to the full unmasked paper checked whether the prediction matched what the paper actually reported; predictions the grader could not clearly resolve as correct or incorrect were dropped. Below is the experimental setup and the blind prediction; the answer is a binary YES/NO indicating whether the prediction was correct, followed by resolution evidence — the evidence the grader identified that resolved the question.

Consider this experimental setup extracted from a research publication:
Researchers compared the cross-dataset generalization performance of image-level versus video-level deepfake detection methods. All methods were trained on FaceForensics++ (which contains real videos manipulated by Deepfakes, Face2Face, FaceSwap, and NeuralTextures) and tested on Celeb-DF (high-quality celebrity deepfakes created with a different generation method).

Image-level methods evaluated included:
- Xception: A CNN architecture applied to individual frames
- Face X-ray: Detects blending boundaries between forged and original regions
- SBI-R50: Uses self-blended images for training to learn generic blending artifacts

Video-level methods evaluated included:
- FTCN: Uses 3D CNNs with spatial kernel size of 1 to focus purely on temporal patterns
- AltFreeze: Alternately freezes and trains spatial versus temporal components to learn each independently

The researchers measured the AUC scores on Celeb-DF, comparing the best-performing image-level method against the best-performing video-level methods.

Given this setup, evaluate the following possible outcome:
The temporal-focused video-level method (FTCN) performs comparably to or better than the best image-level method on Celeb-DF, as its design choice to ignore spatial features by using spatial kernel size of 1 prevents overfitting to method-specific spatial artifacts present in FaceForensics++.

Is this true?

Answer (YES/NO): YES